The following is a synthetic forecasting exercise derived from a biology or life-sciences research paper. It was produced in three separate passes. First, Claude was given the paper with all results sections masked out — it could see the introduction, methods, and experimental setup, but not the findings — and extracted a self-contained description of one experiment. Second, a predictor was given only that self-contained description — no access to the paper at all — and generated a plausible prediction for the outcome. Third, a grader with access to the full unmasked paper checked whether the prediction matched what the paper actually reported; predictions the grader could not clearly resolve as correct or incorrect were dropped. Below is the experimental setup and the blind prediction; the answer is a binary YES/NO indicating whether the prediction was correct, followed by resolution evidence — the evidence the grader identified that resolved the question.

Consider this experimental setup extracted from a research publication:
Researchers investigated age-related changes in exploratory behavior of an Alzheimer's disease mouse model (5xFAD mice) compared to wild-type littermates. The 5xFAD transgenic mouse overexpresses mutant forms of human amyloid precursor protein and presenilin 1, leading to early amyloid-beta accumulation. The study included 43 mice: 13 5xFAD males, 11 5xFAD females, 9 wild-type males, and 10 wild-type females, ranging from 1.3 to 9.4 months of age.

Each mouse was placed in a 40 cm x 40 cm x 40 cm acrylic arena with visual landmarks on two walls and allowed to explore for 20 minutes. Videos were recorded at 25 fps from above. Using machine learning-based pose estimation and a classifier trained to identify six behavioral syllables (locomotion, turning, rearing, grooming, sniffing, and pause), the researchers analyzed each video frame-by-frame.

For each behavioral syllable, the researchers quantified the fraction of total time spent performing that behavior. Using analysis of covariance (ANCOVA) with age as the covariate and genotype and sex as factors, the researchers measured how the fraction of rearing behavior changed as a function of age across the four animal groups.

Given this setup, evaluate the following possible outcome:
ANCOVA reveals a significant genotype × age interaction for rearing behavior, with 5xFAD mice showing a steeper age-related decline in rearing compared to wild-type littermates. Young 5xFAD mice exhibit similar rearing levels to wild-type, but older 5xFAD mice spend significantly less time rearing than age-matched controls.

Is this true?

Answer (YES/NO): NO